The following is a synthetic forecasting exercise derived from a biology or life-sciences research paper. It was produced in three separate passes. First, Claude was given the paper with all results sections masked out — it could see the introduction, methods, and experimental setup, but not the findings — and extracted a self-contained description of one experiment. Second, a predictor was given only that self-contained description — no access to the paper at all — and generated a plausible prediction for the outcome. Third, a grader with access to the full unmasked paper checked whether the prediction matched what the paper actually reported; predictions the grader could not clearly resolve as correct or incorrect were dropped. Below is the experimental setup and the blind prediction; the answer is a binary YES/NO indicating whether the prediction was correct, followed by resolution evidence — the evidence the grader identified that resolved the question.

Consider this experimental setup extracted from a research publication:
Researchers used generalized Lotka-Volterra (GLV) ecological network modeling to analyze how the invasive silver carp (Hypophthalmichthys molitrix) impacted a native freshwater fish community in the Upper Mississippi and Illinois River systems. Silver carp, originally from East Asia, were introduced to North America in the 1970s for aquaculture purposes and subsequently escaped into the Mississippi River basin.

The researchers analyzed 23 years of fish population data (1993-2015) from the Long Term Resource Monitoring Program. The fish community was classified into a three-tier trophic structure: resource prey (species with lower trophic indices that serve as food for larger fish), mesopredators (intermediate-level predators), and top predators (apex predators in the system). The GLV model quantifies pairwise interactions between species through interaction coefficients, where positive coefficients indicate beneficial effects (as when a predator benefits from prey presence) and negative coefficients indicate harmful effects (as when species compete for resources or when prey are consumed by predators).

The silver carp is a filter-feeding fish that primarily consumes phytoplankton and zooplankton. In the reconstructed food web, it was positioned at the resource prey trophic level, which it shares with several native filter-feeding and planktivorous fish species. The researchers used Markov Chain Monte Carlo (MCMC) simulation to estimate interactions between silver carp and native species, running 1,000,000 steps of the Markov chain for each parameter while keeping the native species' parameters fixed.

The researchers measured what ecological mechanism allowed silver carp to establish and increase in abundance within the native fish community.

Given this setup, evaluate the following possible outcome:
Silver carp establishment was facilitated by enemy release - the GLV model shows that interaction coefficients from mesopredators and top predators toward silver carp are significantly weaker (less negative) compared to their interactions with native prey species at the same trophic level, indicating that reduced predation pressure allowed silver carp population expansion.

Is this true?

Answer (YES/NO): NO